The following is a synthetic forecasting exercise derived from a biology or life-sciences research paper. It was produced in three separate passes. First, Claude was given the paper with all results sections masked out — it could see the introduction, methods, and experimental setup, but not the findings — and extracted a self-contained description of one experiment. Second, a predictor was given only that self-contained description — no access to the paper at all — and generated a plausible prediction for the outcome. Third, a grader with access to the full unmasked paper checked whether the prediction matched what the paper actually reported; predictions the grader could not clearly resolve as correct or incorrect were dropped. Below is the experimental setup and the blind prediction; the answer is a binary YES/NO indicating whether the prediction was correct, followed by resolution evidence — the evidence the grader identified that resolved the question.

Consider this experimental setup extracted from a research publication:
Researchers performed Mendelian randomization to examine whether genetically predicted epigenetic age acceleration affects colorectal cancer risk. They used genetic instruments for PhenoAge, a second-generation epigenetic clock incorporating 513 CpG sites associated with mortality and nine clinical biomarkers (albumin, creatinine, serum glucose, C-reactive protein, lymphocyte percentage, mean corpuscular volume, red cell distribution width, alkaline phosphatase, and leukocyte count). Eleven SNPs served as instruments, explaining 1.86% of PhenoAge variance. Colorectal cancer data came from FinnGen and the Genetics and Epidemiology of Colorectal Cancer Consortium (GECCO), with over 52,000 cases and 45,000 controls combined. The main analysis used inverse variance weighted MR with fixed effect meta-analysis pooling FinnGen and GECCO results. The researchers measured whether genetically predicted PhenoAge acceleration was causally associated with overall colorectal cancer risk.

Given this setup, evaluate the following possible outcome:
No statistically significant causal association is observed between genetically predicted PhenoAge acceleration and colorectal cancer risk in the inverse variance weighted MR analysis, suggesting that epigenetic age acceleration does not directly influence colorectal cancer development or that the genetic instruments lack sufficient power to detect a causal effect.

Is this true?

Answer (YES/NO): YES